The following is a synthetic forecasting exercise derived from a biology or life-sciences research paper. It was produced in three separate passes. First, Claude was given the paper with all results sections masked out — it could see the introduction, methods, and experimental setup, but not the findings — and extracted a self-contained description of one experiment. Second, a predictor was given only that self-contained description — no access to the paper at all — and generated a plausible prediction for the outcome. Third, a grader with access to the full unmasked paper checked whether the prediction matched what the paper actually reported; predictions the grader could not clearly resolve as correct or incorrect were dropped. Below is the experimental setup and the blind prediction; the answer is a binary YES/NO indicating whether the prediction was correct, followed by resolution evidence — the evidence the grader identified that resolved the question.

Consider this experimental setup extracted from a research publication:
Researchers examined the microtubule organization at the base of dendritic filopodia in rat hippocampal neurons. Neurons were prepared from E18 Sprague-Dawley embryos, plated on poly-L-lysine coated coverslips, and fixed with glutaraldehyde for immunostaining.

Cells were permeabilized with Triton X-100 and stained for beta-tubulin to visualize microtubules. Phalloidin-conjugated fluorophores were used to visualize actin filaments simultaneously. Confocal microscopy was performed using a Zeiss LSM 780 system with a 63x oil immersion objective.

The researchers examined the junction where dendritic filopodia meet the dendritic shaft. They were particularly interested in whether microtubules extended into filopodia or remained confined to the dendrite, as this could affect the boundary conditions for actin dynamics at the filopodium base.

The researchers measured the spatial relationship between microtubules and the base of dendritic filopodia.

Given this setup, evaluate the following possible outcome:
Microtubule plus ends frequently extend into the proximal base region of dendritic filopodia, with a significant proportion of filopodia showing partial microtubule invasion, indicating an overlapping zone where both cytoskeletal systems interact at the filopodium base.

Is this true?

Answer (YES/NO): NO